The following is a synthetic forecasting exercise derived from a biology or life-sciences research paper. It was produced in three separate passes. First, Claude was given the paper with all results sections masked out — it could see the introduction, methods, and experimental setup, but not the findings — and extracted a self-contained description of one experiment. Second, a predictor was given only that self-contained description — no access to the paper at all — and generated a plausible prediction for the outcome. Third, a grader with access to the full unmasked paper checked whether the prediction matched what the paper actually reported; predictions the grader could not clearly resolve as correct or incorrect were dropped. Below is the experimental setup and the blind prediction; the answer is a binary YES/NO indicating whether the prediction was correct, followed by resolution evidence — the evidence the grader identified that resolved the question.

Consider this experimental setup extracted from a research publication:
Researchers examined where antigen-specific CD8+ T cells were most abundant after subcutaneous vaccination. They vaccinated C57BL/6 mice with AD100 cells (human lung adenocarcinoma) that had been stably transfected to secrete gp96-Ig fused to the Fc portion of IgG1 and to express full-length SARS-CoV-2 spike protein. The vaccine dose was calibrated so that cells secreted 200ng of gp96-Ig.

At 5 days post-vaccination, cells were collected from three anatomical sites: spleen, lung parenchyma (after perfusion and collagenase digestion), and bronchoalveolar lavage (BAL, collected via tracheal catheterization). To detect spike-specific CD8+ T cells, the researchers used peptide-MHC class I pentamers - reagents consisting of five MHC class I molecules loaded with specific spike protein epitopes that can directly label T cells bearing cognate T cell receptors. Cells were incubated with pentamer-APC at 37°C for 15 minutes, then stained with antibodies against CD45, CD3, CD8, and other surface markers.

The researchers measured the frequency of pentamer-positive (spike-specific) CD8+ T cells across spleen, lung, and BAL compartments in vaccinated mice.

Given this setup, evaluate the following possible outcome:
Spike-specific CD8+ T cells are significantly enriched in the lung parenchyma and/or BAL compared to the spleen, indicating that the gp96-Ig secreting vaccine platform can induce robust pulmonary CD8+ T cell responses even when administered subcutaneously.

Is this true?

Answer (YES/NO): YES